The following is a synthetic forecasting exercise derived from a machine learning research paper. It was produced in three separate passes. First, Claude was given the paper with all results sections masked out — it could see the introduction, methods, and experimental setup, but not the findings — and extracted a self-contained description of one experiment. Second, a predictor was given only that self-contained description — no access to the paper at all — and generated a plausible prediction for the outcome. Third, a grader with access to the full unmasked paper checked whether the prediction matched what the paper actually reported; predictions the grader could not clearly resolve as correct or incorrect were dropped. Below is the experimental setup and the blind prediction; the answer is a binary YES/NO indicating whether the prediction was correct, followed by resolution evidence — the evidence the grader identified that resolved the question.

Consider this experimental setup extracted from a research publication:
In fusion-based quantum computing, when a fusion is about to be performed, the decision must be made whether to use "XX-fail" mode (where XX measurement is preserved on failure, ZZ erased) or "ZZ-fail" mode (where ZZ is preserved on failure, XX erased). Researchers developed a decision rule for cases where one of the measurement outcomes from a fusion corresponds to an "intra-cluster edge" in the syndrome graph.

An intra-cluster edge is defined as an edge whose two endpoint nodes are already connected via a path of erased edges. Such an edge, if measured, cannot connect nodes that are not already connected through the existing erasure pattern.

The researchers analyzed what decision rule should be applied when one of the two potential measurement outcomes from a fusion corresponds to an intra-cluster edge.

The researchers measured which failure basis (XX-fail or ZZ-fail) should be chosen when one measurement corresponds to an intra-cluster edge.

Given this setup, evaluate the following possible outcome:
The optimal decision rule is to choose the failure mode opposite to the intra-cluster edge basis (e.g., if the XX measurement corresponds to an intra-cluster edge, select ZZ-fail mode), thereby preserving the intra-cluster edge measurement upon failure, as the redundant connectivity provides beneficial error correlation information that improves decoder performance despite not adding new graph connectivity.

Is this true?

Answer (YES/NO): NO